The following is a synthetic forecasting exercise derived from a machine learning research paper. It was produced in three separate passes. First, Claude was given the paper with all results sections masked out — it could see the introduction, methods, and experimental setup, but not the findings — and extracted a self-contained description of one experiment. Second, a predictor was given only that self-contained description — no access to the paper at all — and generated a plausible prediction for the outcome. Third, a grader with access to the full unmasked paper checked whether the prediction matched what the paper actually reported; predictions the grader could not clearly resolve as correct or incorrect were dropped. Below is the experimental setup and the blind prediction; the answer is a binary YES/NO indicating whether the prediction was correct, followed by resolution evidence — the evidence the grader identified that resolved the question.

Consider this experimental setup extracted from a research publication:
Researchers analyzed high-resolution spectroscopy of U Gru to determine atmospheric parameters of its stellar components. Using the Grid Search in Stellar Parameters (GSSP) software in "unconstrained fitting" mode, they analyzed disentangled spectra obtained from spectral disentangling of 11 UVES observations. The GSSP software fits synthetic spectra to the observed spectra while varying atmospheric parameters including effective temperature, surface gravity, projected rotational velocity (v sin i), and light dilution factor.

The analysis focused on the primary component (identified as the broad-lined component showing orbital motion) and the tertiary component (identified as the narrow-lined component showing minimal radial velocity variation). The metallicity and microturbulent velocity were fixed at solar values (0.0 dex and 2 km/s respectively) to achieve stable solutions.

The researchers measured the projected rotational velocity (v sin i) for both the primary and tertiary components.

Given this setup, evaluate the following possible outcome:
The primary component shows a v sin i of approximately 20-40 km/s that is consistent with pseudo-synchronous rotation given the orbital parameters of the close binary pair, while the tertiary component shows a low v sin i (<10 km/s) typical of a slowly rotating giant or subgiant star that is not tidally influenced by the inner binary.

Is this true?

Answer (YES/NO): NO